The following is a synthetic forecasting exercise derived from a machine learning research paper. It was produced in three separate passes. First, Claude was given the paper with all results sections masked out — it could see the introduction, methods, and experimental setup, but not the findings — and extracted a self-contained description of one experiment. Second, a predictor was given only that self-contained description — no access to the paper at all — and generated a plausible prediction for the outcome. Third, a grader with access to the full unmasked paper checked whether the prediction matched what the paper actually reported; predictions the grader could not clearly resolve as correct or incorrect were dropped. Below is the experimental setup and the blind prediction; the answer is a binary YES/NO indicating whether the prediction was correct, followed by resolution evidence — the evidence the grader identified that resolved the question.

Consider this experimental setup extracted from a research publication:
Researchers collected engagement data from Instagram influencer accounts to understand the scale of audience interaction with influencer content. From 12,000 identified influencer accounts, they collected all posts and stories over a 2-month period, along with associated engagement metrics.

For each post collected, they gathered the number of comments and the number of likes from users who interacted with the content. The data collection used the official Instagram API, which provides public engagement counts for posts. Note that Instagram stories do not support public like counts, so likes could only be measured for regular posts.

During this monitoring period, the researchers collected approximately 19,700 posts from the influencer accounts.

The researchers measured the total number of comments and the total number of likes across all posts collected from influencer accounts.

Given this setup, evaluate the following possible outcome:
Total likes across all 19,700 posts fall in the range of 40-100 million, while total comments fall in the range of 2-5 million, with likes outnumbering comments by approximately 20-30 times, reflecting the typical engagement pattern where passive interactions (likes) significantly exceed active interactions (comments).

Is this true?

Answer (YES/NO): NO